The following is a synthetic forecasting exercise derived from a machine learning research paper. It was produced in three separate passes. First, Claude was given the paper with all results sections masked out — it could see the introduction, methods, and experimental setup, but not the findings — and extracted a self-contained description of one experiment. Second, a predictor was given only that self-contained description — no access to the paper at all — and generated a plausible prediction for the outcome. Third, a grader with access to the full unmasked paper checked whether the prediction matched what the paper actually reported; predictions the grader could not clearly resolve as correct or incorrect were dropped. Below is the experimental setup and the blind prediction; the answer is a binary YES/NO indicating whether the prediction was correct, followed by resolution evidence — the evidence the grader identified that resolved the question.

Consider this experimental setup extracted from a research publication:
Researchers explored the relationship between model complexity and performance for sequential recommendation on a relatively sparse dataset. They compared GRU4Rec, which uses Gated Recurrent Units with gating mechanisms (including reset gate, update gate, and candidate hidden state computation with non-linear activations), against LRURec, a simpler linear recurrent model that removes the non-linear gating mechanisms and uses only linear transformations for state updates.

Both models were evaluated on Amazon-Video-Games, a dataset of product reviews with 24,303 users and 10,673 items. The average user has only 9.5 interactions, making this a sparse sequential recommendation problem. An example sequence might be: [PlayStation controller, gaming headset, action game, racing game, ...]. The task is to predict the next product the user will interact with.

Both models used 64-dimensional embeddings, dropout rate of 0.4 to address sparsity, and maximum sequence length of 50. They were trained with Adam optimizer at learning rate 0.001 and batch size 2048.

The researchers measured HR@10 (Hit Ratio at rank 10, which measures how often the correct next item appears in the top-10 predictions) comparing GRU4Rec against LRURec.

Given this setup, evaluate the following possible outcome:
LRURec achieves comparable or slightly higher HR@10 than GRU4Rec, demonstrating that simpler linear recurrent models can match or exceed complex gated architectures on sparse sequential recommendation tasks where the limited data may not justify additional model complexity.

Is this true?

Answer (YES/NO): YES